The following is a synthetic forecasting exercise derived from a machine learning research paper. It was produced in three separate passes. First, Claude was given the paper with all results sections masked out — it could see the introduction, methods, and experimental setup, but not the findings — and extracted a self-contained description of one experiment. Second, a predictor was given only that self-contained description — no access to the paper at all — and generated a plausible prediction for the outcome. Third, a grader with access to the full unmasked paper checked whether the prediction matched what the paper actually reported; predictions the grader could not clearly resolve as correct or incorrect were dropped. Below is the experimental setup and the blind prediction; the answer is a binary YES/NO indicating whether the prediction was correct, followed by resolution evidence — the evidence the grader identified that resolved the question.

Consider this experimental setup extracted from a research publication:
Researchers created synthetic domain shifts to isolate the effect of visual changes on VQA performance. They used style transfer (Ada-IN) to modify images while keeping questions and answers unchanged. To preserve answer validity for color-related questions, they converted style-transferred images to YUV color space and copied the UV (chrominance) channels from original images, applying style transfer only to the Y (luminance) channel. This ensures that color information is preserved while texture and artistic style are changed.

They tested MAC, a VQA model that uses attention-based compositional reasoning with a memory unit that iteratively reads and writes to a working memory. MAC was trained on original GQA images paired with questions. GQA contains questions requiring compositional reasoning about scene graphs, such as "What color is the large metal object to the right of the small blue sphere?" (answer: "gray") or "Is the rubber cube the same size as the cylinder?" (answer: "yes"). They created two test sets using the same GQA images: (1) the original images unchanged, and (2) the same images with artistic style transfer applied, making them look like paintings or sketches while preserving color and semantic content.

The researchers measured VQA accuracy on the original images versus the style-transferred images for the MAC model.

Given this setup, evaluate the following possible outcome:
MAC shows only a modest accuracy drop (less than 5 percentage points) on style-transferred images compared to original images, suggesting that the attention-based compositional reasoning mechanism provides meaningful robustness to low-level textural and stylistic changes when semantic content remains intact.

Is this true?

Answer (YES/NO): NO